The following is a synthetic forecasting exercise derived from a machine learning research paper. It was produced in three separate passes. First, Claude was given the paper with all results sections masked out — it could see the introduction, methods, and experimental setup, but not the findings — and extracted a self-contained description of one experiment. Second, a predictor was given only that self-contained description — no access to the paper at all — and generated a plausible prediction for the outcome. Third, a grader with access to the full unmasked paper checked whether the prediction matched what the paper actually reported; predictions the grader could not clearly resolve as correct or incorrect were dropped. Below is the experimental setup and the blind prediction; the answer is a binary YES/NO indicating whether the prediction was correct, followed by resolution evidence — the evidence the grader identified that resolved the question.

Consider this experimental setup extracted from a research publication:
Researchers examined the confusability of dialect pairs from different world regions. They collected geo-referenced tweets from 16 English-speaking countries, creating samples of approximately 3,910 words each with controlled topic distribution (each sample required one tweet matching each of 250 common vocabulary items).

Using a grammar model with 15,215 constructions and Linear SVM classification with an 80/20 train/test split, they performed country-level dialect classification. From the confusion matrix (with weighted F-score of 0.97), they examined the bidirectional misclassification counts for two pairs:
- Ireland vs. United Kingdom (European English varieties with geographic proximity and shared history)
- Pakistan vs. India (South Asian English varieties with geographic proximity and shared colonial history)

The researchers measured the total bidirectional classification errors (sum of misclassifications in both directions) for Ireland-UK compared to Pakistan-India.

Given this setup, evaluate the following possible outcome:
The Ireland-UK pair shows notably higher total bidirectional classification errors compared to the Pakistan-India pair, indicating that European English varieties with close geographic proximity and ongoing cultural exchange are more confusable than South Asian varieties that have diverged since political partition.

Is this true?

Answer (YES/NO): YES